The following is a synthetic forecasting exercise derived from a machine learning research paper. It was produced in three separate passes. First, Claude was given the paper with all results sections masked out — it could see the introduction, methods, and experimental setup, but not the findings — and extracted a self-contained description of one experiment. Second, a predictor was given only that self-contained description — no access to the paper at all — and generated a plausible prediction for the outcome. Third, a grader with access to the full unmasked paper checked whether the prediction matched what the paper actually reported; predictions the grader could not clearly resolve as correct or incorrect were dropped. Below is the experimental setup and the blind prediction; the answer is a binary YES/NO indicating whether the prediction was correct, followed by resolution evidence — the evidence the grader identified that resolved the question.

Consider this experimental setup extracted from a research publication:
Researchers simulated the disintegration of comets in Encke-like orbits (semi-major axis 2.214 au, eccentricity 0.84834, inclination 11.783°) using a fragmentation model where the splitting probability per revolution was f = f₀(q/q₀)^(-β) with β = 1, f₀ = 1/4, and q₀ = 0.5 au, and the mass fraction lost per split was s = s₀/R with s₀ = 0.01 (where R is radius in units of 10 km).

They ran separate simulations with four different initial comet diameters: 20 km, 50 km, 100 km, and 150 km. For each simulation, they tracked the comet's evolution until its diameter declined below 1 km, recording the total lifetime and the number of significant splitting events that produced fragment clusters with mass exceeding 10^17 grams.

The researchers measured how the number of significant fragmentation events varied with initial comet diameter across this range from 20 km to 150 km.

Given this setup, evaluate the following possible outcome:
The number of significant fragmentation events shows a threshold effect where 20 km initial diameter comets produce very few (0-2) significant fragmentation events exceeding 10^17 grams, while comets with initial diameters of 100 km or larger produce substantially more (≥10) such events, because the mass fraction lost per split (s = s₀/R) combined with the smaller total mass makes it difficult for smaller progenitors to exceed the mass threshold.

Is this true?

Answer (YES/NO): YES